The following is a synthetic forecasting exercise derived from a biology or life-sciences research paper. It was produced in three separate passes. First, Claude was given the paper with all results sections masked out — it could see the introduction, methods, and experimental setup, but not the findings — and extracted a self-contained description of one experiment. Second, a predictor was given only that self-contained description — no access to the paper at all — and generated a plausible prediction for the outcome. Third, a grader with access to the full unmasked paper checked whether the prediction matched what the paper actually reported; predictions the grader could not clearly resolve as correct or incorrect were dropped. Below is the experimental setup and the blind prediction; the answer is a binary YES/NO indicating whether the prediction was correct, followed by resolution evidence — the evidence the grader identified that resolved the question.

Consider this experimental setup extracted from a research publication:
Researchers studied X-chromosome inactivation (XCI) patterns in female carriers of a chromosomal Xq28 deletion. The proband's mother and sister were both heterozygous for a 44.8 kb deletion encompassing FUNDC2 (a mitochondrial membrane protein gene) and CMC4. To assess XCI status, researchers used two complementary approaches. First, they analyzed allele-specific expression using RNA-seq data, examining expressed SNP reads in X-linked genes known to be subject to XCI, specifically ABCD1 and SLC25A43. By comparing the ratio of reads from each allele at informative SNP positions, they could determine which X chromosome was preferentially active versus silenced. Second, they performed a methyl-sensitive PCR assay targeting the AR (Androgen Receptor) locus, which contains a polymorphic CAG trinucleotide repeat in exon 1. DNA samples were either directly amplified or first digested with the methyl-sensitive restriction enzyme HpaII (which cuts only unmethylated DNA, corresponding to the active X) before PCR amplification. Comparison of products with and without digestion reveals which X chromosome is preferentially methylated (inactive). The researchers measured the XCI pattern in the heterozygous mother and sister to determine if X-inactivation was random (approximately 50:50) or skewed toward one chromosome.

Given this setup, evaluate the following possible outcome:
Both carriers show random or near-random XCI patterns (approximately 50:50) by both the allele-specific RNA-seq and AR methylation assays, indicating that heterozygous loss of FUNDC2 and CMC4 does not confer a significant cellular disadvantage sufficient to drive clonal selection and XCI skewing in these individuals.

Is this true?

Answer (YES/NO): NO